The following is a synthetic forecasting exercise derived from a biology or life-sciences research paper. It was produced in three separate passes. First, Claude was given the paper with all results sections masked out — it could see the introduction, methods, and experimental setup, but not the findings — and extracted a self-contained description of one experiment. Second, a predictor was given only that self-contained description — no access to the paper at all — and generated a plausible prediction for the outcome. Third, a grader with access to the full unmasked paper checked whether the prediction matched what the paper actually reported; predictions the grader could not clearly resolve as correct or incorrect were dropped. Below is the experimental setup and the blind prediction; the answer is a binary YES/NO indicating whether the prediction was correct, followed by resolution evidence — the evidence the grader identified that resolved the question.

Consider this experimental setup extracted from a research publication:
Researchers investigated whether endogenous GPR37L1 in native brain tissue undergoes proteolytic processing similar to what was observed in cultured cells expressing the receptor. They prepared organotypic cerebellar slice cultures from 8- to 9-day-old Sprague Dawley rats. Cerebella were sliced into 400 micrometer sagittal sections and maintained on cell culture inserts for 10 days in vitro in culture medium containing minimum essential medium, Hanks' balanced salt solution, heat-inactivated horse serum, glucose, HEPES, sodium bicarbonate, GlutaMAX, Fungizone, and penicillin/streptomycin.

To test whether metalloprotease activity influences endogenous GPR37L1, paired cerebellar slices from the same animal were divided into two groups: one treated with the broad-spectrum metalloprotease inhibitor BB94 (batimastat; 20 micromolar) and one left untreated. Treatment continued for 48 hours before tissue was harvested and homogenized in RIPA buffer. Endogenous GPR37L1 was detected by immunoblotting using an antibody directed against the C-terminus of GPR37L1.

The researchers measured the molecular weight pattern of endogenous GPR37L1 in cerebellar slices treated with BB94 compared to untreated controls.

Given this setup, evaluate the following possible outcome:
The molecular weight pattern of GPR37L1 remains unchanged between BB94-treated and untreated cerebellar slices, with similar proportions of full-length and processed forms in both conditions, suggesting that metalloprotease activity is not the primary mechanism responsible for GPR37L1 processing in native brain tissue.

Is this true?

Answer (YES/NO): NO